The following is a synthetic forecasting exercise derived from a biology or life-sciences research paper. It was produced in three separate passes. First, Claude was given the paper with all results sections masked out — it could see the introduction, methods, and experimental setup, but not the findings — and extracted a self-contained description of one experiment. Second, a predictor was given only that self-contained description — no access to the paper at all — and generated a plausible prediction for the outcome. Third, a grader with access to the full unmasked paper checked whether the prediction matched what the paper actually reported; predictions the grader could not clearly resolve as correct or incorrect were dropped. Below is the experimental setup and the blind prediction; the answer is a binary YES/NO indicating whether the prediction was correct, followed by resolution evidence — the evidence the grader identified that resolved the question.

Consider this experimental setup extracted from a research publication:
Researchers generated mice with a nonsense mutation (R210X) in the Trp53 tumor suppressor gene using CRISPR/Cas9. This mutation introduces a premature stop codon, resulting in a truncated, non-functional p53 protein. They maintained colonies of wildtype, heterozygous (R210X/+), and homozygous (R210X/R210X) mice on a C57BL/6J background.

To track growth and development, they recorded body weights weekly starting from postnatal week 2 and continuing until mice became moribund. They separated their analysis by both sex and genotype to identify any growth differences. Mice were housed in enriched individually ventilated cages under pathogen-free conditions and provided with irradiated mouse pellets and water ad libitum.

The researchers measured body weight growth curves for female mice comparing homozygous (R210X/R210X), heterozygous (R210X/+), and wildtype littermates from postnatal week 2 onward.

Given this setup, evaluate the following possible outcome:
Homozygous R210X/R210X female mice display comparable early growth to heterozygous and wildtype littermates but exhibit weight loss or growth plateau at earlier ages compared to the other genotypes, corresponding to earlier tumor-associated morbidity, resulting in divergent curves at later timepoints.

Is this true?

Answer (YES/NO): NO